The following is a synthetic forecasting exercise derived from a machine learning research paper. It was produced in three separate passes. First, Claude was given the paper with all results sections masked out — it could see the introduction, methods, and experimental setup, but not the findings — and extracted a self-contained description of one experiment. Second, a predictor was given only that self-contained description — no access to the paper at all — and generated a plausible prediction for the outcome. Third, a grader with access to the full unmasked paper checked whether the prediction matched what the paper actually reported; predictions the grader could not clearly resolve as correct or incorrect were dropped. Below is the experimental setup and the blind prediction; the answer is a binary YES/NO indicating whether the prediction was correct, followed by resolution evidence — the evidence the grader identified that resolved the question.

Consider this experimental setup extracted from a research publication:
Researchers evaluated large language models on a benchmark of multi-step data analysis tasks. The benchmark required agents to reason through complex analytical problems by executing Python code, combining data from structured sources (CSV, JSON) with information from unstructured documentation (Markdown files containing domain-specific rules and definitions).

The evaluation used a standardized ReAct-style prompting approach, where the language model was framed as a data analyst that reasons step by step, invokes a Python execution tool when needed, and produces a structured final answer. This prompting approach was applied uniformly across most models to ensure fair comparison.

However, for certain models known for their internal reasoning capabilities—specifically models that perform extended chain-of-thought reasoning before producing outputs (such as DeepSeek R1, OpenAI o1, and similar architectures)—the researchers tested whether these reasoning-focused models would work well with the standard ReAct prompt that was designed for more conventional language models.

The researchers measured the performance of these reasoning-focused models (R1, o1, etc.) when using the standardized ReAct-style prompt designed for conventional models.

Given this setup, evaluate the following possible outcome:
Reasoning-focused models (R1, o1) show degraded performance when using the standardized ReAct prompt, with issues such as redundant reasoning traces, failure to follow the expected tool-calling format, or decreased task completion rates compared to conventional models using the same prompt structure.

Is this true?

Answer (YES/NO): YES